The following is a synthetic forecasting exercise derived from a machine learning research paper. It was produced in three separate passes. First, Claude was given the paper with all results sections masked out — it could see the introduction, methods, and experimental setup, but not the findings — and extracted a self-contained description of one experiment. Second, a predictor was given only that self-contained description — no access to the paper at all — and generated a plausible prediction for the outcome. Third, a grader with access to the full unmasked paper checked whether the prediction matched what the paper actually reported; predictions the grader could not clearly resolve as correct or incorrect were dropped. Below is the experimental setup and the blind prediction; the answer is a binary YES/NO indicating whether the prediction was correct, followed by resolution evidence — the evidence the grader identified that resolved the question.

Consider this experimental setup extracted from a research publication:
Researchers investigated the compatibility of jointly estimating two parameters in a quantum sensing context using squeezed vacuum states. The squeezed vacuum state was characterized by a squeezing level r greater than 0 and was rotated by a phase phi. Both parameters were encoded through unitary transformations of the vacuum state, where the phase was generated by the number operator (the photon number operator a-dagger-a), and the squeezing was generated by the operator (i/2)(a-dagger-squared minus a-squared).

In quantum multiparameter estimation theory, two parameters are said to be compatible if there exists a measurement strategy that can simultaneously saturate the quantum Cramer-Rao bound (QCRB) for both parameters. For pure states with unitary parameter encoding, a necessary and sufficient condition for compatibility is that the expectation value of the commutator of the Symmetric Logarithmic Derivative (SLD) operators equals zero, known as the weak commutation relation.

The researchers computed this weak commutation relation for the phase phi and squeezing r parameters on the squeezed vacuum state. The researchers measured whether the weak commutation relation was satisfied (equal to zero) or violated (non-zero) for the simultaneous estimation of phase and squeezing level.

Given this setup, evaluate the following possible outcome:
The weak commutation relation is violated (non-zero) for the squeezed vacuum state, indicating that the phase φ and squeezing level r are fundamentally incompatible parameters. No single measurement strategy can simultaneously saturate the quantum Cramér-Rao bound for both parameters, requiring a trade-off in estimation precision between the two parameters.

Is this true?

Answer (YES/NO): YES